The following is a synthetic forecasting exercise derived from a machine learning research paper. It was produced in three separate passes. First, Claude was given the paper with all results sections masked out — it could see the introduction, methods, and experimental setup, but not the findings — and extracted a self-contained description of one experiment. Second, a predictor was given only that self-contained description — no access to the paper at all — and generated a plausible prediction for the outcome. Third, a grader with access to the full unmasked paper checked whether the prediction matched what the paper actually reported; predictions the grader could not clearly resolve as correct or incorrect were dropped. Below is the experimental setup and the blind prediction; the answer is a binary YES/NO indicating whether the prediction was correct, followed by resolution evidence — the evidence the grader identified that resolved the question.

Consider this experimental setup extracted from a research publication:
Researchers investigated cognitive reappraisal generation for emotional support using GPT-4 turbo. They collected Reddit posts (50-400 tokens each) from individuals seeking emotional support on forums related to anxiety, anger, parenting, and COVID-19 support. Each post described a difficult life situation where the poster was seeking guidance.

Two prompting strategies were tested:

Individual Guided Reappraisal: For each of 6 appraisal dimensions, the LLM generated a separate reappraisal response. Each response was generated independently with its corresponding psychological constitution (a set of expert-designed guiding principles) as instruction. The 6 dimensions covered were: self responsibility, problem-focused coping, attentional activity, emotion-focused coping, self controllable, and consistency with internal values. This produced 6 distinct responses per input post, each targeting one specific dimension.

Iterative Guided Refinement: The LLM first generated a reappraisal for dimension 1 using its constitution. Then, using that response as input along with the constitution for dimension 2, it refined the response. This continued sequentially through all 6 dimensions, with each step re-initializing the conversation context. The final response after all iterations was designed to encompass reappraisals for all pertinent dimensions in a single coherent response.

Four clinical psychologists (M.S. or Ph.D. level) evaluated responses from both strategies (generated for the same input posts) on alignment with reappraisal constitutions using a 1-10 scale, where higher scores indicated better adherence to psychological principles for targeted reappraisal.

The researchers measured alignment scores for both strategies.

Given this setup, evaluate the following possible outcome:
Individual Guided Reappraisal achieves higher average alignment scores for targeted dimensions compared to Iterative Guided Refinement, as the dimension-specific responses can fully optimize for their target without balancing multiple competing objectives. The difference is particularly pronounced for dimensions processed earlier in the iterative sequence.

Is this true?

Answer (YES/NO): NO